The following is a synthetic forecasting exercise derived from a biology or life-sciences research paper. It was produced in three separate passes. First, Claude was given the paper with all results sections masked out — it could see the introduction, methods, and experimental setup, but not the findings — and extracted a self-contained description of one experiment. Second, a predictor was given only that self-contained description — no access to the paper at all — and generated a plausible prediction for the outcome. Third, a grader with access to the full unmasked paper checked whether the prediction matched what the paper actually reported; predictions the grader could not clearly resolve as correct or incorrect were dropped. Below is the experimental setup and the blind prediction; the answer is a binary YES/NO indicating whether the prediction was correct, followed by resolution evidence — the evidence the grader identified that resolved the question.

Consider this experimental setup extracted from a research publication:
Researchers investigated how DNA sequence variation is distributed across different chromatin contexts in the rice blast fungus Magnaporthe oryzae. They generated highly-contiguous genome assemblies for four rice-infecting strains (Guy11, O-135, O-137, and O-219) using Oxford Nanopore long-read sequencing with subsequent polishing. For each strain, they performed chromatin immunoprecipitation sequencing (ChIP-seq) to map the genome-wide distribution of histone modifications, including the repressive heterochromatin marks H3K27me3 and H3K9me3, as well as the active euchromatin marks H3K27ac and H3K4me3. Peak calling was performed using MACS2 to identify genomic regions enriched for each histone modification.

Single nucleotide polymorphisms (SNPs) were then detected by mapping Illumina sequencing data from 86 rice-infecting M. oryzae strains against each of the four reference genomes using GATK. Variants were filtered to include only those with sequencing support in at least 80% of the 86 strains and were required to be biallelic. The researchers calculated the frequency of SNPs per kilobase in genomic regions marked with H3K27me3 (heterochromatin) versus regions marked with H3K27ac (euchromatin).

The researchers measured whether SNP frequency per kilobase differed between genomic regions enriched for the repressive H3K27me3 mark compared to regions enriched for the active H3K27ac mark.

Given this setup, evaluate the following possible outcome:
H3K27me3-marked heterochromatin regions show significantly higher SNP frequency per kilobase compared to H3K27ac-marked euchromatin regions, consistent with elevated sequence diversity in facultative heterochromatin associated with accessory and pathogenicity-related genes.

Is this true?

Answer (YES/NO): YES